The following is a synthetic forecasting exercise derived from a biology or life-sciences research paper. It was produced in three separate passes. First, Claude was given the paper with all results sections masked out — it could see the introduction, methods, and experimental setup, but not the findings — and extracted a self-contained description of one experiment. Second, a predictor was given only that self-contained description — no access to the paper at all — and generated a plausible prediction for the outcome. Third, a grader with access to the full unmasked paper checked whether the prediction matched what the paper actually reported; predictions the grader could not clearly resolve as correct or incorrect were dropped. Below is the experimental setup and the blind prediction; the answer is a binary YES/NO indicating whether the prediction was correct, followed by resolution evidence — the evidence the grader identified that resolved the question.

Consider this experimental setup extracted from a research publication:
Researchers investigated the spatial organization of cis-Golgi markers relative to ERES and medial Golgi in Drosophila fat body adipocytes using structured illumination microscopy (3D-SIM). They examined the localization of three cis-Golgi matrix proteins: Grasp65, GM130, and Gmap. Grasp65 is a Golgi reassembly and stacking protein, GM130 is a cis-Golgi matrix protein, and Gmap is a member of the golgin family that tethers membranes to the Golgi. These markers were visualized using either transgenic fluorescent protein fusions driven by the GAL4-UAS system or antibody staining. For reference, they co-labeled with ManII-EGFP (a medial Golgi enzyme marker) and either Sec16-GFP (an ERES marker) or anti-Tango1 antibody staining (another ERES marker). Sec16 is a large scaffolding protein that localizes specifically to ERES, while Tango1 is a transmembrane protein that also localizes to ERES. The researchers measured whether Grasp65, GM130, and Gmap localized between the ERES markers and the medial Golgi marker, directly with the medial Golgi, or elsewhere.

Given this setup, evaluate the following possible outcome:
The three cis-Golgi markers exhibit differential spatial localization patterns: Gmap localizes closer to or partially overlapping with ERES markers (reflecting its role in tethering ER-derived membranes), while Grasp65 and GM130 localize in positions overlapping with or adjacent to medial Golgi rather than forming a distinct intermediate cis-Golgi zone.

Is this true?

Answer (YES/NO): NO